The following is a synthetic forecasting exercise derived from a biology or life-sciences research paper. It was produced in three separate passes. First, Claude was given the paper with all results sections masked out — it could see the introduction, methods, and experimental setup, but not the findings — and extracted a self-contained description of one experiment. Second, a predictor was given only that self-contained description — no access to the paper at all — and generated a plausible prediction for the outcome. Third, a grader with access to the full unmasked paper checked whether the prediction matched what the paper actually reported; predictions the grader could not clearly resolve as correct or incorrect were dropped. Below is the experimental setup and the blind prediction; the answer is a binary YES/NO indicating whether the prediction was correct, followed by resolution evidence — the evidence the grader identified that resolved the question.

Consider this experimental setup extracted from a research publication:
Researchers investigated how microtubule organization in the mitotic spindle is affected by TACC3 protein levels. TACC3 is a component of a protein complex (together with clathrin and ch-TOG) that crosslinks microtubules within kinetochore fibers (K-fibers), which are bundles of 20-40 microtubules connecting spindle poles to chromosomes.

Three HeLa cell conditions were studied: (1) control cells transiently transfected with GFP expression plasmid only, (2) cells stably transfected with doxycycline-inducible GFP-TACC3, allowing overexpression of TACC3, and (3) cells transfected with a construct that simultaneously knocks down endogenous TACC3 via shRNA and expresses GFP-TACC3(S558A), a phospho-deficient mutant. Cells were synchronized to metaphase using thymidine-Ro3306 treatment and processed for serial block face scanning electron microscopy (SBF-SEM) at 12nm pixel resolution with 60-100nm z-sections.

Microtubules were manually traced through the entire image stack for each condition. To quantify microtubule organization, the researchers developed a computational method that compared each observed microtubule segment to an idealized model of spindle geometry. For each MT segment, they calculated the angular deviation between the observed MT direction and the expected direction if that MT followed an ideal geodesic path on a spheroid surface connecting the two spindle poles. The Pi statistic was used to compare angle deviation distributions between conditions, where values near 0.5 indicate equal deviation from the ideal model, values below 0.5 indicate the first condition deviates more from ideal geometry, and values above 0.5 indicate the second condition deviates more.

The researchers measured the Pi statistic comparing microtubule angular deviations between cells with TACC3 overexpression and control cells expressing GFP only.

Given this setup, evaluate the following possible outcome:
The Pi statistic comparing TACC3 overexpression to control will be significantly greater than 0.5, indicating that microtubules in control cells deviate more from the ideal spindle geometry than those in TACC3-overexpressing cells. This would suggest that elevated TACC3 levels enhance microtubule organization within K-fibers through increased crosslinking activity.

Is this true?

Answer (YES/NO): NO